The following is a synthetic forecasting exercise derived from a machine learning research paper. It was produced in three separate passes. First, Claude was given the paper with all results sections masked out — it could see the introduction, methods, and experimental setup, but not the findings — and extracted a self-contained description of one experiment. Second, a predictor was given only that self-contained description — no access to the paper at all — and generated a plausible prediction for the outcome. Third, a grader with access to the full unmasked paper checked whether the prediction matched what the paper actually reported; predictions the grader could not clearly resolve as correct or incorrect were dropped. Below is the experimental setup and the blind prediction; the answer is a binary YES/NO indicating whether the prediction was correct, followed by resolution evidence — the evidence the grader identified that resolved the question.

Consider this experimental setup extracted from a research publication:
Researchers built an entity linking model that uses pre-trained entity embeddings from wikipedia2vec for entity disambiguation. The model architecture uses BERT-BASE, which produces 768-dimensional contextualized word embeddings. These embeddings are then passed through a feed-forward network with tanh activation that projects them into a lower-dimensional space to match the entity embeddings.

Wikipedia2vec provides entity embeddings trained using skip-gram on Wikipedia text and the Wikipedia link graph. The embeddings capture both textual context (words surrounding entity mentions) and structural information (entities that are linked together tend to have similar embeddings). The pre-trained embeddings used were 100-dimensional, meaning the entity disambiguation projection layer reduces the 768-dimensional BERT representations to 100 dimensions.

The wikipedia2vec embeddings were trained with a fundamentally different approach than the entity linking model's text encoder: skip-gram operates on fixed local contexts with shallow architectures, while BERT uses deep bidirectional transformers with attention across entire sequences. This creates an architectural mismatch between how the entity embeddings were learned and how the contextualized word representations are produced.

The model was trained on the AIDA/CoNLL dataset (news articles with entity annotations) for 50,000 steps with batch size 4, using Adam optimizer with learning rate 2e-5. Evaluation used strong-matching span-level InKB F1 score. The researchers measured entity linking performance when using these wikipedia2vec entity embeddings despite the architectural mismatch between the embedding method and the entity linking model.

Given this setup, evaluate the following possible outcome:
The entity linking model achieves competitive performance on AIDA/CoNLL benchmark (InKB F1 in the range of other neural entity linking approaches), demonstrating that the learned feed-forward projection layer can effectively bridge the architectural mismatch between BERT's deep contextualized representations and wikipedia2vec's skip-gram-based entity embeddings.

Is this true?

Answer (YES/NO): YES